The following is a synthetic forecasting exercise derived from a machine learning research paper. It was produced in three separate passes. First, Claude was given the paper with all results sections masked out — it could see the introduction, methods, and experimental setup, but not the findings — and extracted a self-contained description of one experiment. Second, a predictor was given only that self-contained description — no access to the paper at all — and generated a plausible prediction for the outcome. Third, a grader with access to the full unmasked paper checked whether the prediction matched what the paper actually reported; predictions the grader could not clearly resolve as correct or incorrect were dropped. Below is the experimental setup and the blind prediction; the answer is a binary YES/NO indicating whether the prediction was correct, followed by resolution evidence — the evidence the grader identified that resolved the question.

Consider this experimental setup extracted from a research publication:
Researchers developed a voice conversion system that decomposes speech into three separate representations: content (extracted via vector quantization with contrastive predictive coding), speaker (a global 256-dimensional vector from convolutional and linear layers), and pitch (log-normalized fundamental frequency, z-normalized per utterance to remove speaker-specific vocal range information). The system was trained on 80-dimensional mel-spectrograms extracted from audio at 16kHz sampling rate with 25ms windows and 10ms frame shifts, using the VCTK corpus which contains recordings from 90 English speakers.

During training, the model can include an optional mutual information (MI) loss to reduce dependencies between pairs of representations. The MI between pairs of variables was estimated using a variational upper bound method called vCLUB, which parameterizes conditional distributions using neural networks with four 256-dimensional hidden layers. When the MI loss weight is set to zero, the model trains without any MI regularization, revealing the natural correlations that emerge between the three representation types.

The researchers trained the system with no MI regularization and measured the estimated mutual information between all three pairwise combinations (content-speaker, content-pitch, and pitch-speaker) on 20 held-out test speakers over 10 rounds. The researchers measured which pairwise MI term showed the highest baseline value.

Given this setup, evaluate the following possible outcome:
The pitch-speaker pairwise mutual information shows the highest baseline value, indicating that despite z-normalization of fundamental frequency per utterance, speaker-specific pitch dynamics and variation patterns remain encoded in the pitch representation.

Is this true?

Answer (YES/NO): NO